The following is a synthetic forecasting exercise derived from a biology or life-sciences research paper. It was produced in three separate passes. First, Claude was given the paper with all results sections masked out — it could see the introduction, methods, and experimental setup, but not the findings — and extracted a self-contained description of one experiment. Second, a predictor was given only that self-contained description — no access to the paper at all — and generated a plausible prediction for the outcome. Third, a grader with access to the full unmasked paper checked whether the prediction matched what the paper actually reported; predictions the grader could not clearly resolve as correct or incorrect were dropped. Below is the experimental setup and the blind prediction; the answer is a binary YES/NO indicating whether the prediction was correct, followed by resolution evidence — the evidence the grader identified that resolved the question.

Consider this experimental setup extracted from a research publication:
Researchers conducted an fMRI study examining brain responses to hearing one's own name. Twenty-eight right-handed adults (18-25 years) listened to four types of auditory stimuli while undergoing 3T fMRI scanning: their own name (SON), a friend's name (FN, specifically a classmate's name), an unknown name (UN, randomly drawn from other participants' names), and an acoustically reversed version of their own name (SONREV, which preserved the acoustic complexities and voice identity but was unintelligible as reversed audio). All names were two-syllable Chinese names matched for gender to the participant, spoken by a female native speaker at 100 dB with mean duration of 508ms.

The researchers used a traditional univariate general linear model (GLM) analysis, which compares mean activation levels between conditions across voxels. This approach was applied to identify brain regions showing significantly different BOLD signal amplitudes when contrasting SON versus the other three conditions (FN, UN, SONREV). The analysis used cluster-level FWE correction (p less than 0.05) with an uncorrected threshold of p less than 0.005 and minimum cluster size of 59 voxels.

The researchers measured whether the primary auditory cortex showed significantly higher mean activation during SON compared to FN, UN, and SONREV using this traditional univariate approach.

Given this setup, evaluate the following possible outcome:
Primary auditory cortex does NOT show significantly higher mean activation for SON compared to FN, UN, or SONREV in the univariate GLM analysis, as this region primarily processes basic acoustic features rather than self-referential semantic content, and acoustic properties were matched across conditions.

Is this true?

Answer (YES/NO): YES